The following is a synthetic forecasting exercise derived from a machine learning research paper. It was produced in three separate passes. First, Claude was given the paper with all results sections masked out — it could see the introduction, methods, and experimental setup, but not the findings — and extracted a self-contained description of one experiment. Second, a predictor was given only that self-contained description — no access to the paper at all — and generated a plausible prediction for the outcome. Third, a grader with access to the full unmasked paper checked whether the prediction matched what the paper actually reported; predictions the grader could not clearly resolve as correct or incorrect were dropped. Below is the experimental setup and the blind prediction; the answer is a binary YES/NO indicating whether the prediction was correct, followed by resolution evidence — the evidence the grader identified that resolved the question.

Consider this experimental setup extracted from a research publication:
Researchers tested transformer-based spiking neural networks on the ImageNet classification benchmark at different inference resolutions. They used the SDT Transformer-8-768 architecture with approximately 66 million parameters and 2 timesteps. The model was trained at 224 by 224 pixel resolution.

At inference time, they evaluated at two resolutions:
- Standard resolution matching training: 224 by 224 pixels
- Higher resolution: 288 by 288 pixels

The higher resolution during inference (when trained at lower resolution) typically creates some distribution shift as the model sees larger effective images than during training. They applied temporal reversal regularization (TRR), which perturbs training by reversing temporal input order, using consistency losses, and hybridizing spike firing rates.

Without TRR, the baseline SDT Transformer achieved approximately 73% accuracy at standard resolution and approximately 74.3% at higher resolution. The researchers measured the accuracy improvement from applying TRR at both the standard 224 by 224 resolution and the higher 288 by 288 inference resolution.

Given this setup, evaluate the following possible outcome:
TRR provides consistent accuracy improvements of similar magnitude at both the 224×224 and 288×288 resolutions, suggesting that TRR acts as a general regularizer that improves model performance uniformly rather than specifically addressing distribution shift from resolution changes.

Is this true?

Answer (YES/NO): NO